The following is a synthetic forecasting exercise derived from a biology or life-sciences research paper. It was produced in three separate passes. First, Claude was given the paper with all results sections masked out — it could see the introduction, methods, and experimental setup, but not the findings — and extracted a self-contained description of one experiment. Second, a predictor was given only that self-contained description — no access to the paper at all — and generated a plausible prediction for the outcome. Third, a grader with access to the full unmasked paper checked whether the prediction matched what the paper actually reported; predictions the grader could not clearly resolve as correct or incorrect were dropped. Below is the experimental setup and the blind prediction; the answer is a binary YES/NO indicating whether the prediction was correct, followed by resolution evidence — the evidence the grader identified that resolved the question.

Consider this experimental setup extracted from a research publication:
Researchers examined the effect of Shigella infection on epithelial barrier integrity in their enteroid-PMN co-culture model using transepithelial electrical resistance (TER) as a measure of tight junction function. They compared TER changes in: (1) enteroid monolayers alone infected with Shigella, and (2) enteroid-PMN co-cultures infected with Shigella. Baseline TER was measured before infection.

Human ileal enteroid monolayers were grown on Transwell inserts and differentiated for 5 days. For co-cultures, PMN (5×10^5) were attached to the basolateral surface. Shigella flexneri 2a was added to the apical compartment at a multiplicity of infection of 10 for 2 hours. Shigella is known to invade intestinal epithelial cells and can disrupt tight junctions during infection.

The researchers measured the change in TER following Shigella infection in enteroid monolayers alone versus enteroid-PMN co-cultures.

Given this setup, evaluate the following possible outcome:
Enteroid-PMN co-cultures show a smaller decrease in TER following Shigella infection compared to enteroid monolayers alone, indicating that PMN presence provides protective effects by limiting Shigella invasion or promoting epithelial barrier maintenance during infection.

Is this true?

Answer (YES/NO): NO